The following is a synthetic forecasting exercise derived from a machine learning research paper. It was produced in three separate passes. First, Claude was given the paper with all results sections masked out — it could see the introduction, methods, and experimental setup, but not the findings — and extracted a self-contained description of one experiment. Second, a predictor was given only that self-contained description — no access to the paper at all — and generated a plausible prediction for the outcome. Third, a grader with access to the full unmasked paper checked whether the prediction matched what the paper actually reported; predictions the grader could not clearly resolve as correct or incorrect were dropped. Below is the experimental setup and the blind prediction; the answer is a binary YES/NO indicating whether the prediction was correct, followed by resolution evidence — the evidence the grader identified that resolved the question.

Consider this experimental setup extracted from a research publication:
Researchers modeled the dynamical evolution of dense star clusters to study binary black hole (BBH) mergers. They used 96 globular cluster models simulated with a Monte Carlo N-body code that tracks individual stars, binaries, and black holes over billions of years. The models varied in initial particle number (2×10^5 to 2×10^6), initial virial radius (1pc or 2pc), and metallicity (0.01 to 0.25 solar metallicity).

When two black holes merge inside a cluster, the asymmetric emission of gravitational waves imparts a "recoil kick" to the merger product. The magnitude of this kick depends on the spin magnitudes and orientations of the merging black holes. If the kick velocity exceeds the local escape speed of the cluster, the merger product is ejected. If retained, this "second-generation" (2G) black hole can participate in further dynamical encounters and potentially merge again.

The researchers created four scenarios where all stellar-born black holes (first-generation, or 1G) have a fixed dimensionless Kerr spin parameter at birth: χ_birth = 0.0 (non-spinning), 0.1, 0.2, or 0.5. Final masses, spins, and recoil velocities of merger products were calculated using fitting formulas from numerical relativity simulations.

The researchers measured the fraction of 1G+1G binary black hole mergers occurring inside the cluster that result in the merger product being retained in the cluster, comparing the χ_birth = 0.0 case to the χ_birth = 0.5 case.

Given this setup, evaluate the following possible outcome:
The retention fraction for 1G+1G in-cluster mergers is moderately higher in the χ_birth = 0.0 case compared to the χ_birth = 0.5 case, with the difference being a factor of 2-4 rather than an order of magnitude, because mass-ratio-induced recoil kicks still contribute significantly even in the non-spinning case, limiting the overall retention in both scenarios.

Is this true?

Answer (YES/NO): NO